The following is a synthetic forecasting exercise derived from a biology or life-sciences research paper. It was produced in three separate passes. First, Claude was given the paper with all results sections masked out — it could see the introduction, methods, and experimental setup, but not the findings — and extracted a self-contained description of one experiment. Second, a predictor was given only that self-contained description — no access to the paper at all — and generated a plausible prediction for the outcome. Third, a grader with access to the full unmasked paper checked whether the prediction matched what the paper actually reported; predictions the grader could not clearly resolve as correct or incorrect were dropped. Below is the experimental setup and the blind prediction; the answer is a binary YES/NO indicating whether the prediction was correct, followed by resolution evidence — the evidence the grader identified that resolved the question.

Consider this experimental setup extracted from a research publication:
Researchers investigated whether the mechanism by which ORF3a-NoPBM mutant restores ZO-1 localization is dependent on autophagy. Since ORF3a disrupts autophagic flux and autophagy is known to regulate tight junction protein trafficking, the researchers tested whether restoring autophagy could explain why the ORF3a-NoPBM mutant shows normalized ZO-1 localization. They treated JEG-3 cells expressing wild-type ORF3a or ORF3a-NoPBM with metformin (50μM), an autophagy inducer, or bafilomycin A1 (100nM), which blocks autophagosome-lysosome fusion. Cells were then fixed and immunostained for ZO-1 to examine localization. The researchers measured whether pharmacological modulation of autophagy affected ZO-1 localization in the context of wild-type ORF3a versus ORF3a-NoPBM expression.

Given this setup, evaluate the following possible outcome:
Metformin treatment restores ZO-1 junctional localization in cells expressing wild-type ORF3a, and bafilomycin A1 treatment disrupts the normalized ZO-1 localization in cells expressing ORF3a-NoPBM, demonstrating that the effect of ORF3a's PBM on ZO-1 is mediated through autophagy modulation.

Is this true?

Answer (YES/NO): NO